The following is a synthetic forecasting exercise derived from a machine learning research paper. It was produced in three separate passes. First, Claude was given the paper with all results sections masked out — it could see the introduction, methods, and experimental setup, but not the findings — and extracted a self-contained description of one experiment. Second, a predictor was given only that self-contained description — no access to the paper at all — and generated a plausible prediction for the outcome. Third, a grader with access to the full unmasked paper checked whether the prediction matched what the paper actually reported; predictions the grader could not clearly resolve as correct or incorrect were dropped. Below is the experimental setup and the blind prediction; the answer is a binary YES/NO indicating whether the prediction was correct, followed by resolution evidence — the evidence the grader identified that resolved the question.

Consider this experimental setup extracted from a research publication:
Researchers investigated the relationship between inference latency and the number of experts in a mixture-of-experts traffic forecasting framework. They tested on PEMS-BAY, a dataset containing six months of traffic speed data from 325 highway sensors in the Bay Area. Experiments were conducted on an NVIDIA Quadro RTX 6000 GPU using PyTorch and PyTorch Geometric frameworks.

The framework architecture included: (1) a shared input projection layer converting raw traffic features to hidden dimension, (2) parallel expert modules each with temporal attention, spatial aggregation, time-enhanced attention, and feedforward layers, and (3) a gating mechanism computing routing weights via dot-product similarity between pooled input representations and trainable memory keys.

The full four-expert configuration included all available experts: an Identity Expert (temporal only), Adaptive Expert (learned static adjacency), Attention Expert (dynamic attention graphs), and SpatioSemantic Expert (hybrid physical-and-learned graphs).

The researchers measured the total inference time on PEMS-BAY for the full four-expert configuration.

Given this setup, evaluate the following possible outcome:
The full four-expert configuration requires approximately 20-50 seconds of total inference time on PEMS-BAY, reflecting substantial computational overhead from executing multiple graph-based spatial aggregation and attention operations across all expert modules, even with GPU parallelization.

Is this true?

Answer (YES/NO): NO